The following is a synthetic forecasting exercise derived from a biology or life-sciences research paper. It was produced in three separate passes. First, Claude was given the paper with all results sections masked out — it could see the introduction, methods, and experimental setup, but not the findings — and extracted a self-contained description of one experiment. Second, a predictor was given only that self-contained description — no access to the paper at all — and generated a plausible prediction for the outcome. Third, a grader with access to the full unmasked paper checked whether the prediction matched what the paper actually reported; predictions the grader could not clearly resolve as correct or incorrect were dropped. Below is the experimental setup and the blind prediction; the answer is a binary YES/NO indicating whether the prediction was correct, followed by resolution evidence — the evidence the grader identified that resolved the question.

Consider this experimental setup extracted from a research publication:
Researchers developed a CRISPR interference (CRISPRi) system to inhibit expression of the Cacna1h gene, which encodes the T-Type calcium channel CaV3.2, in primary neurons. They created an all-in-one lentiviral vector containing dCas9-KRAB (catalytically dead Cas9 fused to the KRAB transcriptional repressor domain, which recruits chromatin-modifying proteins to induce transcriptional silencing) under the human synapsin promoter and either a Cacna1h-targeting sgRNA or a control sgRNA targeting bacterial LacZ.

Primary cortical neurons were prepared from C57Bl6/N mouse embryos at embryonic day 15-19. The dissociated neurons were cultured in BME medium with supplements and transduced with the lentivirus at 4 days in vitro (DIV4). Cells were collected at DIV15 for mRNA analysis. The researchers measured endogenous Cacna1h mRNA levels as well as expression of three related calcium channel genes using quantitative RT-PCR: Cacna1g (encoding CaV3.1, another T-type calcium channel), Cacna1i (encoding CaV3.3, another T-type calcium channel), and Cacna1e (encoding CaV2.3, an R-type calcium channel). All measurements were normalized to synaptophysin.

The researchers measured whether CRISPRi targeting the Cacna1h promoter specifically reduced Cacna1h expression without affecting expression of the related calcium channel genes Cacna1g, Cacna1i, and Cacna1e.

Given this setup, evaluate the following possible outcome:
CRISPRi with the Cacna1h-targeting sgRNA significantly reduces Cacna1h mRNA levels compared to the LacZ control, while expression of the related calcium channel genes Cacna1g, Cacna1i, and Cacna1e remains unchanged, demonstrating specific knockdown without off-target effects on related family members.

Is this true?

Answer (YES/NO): YES